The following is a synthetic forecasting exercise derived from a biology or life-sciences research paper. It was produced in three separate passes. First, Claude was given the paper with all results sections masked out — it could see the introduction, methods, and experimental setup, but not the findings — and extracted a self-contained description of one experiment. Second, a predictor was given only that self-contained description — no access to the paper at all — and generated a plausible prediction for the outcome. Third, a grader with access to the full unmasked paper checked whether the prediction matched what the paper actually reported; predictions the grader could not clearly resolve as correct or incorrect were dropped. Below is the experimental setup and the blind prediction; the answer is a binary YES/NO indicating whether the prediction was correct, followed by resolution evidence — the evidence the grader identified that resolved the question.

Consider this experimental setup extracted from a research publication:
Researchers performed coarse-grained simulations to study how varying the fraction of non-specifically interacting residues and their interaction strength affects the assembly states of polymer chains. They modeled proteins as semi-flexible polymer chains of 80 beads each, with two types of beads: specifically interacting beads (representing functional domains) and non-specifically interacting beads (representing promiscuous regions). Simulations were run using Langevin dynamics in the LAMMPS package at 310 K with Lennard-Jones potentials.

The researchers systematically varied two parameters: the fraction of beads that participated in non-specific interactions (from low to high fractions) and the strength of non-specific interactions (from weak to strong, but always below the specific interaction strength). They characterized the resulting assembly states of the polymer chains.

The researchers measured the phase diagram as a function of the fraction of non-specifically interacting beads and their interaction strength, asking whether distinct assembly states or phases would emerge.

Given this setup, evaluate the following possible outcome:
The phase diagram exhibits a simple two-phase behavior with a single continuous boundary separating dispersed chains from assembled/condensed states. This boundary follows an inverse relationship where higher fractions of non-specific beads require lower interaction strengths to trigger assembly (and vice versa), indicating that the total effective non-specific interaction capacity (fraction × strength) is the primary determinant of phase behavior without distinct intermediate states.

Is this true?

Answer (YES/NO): NO